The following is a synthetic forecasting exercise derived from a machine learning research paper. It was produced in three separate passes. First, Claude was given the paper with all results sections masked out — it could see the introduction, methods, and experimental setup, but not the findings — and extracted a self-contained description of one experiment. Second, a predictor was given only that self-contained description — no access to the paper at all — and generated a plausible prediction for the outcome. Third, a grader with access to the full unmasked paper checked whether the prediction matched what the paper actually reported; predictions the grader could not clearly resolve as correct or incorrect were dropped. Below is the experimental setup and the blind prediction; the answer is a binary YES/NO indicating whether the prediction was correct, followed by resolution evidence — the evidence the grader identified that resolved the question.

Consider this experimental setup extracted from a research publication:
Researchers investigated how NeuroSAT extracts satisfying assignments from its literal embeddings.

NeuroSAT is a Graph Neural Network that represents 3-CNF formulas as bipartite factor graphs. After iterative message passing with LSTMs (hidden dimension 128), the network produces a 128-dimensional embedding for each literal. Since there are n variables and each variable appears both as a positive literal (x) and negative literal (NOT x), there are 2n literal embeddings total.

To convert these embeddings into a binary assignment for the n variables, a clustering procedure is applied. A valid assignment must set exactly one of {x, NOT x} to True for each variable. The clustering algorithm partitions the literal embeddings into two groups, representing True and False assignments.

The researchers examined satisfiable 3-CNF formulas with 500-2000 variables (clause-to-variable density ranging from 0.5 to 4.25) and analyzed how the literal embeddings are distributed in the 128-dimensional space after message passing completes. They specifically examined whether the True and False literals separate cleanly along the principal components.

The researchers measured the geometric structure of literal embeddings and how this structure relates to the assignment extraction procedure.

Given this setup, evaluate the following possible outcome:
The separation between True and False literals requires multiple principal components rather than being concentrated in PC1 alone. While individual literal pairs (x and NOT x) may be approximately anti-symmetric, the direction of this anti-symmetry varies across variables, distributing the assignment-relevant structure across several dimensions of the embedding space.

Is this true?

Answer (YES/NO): NO